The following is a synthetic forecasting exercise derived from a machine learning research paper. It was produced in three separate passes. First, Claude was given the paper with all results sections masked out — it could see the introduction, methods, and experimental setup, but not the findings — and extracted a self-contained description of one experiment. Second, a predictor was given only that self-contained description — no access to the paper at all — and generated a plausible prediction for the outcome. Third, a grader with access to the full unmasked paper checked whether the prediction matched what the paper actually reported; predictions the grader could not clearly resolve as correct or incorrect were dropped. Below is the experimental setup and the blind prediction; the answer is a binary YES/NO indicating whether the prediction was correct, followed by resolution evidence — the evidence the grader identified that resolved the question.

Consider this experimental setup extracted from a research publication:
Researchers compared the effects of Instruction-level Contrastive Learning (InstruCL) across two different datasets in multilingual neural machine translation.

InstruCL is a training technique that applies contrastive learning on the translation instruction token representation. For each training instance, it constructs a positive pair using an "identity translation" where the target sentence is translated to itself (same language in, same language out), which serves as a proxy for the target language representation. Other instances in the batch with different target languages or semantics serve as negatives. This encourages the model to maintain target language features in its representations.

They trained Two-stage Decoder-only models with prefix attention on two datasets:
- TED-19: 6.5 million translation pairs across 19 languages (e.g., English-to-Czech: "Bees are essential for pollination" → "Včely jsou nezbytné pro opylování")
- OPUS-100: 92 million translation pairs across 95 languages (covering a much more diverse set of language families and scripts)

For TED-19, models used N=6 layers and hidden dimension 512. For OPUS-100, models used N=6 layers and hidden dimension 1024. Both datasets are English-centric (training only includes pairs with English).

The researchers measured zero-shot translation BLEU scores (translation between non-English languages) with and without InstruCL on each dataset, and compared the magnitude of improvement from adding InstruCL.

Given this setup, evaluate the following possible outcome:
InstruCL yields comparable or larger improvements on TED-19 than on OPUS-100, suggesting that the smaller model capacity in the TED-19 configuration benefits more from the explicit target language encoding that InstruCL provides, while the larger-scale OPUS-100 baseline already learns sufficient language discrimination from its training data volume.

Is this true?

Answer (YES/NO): NO